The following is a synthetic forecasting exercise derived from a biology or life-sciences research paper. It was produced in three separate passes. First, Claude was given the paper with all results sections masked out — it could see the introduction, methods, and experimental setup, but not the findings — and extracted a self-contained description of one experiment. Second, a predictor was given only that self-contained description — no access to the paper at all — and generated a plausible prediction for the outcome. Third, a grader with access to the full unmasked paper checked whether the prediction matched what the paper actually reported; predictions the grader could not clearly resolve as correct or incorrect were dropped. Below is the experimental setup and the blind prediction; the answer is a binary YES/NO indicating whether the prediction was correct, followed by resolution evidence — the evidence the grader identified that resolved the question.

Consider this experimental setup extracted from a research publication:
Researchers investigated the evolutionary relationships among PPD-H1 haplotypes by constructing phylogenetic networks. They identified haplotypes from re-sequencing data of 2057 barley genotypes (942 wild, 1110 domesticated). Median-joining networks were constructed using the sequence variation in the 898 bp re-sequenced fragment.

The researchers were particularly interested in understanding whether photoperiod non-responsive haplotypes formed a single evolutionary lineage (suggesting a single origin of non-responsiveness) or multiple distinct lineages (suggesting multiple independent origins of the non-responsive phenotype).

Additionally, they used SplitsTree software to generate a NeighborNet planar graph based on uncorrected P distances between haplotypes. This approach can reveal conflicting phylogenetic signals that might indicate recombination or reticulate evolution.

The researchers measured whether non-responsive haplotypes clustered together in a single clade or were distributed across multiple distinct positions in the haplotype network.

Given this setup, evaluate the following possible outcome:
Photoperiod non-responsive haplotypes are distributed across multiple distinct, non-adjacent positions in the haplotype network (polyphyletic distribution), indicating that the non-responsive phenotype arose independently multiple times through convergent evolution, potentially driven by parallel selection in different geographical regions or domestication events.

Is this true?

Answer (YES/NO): NO